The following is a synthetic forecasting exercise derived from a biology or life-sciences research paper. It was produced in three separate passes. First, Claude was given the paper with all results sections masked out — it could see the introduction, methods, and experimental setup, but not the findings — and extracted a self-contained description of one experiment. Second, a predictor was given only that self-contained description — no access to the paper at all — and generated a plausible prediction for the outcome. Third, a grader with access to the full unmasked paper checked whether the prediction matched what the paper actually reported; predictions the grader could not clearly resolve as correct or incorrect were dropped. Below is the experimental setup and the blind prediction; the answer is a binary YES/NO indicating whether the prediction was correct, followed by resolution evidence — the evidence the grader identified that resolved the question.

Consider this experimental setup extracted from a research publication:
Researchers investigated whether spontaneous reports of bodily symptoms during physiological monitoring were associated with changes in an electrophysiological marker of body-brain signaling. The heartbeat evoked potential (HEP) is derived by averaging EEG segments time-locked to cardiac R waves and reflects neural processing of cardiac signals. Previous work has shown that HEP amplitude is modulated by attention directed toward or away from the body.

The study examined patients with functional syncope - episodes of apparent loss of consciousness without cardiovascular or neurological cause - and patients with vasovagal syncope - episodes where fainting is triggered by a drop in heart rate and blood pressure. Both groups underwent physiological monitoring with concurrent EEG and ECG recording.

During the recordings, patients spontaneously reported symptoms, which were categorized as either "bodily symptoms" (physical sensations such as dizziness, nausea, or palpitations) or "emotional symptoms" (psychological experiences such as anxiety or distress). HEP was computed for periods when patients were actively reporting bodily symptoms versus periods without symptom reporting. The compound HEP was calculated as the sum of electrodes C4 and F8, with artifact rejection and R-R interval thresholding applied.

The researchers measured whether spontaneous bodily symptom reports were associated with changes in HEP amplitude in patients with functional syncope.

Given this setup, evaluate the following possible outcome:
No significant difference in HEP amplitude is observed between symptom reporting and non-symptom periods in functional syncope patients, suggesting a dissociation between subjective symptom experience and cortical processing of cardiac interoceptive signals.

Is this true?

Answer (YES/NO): NO